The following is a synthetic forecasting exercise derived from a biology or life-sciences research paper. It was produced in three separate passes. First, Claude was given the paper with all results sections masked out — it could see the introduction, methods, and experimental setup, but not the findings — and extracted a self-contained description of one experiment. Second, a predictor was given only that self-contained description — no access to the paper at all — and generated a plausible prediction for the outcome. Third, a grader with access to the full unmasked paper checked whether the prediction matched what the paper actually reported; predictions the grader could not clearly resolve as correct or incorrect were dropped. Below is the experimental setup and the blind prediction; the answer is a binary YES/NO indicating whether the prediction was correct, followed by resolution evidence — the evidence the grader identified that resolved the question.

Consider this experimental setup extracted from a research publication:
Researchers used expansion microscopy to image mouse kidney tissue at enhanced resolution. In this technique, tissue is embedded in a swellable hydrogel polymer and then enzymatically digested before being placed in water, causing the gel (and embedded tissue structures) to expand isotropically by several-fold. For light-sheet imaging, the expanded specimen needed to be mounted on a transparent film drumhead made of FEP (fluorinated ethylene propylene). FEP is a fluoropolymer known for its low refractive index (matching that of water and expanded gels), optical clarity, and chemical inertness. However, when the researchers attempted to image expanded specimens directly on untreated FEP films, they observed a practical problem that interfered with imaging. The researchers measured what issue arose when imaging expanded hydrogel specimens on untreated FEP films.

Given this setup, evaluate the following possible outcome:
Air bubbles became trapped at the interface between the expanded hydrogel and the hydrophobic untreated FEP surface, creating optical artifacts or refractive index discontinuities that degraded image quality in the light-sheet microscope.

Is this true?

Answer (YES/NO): NO